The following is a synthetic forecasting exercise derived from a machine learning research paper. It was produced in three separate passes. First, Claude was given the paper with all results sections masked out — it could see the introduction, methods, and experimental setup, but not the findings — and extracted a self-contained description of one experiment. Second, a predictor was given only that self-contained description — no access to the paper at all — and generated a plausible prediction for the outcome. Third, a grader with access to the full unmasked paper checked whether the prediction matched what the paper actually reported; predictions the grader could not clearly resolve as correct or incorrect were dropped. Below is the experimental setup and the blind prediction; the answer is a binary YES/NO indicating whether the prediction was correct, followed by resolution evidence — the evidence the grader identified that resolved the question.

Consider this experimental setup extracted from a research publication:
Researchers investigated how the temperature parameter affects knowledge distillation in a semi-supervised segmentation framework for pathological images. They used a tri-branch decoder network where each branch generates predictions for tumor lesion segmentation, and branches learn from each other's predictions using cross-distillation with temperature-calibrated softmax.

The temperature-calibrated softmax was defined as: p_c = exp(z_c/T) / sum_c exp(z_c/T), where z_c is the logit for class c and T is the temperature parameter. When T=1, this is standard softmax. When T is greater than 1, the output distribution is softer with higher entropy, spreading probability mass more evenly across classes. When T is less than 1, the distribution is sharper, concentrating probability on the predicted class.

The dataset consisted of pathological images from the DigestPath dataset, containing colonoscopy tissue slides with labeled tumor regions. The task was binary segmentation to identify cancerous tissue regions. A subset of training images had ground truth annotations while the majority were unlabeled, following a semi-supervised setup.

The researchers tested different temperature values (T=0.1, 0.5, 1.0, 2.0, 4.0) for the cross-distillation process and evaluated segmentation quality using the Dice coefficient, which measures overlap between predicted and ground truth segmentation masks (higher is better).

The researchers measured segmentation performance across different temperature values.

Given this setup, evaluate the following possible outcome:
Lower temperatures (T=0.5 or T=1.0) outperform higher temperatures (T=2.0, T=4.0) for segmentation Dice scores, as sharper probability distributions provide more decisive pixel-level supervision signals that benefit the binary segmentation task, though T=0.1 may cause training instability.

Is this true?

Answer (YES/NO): NO